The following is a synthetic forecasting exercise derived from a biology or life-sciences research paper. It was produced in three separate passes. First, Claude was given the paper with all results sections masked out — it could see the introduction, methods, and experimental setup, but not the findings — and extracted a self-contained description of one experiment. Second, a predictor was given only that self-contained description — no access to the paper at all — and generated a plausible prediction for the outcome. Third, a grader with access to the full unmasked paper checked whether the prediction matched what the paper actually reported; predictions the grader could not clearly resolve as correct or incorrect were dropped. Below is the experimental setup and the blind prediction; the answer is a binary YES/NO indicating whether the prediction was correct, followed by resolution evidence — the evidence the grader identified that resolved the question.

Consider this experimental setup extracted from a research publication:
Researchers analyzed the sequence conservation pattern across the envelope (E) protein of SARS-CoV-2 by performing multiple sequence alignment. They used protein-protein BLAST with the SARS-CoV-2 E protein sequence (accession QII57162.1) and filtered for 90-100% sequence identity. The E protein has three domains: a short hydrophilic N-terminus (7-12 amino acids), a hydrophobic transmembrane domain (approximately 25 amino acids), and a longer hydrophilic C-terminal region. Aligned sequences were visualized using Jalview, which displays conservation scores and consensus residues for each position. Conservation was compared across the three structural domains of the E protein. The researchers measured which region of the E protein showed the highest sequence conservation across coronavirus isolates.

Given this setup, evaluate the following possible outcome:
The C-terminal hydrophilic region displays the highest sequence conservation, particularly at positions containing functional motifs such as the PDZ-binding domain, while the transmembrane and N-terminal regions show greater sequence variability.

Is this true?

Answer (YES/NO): NO